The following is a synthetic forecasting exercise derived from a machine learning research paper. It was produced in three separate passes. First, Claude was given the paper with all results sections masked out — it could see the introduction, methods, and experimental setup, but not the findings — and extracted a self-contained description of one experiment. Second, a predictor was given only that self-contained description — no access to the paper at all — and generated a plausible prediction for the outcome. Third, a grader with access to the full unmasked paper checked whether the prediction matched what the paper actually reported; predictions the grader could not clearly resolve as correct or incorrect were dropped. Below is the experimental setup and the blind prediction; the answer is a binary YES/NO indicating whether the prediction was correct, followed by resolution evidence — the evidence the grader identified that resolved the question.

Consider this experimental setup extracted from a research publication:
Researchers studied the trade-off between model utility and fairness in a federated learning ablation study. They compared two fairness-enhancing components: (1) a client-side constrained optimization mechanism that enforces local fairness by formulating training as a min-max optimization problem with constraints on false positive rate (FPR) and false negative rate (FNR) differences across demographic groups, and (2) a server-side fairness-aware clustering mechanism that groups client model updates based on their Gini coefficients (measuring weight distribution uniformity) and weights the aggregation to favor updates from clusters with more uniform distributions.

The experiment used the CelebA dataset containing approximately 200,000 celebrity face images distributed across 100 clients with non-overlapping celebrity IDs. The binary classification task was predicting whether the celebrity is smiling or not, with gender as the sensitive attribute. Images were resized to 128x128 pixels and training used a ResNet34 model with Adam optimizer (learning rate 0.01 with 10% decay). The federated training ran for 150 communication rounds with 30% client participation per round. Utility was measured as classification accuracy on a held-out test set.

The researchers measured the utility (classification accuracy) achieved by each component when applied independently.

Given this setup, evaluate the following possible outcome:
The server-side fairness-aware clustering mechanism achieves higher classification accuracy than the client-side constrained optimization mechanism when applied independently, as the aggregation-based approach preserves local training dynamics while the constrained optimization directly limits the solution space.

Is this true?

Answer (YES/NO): NO